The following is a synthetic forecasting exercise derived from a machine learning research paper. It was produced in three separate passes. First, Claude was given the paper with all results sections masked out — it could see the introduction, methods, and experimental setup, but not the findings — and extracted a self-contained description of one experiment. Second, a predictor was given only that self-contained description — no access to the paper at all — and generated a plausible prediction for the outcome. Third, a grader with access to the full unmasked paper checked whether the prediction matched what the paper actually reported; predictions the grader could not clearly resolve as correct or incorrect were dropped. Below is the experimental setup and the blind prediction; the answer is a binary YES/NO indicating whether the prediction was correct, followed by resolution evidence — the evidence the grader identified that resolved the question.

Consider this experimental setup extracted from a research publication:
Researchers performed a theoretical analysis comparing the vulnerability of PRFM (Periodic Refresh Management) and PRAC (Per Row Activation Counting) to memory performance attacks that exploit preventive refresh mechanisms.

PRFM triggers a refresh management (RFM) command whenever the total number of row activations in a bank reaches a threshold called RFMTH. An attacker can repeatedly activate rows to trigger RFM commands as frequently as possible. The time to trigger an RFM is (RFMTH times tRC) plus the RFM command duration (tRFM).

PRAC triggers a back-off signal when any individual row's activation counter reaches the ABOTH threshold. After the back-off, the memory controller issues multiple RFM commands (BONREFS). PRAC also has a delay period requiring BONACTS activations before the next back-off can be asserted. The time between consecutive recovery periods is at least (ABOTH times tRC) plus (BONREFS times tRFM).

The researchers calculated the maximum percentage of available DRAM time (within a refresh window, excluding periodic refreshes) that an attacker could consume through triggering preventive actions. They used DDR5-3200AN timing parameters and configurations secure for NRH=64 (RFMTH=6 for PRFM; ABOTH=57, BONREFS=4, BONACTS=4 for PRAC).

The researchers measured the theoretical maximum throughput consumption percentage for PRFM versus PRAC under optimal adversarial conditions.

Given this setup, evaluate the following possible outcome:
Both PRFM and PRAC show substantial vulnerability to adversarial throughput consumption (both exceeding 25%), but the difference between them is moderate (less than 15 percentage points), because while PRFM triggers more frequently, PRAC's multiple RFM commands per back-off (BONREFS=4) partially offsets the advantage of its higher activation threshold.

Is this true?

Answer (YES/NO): NO